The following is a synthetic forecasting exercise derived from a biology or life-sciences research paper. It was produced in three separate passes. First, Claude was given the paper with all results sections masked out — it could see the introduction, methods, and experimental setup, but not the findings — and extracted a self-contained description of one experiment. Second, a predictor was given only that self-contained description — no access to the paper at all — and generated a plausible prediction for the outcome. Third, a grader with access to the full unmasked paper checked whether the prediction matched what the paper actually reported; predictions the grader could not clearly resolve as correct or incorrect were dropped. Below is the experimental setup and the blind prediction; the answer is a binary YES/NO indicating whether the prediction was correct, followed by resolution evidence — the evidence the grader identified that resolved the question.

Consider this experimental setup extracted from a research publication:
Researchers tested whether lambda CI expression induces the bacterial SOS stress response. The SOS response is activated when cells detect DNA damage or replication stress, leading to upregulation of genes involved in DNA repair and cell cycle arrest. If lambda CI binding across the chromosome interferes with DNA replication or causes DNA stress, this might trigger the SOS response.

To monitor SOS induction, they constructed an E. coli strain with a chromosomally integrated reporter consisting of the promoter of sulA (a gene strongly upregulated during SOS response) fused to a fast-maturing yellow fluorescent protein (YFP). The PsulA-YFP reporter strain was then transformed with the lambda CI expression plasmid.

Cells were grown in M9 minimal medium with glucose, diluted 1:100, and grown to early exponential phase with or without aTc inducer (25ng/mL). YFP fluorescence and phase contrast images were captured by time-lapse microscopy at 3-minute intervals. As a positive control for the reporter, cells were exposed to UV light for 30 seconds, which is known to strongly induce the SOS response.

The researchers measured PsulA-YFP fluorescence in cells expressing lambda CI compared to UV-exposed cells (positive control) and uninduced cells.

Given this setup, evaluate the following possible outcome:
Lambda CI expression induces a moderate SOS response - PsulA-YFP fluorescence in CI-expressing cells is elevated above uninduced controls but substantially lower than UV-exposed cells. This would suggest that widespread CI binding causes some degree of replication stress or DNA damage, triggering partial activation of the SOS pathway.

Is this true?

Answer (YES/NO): NO